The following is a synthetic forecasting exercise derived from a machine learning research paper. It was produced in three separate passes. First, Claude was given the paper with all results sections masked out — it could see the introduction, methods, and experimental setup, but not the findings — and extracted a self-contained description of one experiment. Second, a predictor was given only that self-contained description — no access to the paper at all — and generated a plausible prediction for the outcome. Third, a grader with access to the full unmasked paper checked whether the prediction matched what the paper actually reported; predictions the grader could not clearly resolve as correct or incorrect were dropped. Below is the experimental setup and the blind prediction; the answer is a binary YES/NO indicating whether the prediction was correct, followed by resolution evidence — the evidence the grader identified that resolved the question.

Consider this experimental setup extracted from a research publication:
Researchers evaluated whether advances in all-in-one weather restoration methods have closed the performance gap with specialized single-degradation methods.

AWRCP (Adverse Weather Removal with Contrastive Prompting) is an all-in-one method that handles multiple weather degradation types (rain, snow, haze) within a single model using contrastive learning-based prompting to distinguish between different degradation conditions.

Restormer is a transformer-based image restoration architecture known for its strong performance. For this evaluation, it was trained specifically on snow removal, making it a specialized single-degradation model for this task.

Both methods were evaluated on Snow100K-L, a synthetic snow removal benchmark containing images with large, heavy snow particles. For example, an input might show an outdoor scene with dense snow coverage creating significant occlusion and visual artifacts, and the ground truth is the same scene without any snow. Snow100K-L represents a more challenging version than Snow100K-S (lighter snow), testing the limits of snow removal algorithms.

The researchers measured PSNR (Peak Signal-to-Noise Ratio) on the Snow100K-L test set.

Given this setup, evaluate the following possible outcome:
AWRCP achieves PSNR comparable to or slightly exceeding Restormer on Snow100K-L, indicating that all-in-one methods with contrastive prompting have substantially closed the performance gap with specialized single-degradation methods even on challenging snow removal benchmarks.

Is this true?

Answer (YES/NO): YES